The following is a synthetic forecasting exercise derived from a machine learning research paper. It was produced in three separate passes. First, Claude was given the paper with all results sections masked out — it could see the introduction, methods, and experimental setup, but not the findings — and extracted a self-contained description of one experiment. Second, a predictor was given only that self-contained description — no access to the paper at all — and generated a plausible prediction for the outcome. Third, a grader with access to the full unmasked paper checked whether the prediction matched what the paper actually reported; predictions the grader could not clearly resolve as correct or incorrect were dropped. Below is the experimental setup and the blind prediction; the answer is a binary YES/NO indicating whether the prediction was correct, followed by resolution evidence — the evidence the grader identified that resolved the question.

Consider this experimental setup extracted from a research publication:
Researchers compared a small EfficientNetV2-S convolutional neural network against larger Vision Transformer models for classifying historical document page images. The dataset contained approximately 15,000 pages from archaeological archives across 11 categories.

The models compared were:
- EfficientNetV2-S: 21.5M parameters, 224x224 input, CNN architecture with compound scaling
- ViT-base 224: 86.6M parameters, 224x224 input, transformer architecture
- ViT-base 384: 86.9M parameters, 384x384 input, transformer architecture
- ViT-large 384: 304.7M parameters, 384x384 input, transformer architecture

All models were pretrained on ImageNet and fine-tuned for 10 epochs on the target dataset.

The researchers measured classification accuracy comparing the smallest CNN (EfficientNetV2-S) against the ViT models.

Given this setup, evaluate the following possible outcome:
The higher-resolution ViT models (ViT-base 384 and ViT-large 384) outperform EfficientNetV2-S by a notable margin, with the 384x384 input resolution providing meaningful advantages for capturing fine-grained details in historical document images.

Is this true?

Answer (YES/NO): NO